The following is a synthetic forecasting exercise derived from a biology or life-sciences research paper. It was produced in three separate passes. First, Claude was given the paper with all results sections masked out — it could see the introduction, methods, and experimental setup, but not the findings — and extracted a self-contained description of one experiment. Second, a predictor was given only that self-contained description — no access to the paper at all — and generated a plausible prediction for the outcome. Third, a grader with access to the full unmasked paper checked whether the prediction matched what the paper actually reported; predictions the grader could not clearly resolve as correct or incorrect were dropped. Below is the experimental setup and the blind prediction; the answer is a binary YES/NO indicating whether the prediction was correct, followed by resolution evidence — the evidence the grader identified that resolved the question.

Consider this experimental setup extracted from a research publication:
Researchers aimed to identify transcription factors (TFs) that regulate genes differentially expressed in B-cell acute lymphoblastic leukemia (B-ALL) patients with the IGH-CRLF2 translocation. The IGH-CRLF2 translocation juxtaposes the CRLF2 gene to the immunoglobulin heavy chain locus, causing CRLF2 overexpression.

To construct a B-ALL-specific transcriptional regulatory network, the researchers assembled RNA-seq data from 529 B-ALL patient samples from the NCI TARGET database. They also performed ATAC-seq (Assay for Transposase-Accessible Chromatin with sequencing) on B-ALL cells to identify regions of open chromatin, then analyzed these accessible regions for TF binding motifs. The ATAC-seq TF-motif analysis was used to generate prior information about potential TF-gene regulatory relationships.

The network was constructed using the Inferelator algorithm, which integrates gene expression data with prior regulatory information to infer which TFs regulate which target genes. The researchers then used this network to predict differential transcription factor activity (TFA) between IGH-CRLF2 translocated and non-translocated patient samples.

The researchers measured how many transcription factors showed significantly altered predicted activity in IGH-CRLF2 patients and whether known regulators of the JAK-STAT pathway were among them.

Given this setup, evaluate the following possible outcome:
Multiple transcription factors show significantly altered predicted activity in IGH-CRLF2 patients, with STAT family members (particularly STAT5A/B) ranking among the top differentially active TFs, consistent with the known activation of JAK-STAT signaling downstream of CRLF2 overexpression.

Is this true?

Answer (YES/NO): NO